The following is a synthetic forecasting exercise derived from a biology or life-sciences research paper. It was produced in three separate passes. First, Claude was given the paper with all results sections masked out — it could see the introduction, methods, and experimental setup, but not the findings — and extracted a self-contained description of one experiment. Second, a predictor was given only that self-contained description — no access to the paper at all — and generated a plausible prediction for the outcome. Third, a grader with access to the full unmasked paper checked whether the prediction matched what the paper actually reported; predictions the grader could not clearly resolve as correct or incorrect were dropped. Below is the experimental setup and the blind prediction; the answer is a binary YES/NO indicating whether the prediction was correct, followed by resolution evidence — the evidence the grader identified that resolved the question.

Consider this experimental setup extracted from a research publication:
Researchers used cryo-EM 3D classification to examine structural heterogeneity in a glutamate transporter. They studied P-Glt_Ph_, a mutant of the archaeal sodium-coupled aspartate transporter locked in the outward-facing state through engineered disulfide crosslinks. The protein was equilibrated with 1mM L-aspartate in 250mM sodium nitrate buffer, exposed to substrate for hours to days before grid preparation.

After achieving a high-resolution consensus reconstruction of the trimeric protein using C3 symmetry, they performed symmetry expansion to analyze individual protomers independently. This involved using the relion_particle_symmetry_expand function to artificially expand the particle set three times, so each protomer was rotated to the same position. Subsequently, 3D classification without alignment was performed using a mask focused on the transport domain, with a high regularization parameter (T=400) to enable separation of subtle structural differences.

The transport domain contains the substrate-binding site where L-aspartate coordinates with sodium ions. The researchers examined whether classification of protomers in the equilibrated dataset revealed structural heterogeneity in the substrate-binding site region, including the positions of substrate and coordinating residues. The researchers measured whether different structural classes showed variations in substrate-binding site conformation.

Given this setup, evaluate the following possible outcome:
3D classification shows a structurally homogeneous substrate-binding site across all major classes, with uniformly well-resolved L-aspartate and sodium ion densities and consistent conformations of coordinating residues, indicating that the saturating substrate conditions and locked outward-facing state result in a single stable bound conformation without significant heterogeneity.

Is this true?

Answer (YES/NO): NO